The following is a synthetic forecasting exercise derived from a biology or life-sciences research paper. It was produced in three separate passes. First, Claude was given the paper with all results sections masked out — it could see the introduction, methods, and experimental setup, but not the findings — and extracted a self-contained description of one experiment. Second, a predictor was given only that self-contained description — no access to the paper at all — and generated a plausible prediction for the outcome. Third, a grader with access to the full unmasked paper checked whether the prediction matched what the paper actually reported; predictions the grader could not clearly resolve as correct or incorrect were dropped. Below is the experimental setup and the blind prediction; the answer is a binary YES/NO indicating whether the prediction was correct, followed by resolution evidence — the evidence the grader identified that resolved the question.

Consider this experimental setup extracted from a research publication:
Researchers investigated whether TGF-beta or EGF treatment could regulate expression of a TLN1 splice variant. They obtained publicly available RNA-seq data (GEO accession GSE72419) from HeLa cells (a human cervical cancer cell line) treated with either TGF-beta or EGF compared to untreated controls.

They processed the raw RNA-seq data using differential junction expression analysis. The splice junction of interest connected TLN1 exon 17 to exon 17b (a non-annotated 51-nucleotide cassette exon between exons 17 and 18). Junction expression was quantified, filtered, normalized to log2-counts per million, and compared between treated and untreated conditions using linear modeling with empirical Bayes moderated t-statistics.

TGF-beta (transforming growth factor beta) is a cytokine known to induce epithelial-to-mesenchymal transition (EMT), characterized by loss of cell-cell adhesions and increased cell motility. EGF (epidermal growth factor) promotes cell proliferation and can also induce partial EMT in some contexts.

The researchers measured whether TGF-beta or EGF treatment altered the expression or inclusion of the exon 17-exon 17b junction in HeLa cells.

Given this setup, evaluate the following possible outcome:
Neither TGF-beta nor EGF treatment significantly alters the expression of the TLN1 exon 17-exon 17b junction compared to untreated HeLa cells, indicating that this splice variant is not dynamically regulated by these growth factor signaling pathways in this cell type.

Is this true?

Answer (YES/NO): NO